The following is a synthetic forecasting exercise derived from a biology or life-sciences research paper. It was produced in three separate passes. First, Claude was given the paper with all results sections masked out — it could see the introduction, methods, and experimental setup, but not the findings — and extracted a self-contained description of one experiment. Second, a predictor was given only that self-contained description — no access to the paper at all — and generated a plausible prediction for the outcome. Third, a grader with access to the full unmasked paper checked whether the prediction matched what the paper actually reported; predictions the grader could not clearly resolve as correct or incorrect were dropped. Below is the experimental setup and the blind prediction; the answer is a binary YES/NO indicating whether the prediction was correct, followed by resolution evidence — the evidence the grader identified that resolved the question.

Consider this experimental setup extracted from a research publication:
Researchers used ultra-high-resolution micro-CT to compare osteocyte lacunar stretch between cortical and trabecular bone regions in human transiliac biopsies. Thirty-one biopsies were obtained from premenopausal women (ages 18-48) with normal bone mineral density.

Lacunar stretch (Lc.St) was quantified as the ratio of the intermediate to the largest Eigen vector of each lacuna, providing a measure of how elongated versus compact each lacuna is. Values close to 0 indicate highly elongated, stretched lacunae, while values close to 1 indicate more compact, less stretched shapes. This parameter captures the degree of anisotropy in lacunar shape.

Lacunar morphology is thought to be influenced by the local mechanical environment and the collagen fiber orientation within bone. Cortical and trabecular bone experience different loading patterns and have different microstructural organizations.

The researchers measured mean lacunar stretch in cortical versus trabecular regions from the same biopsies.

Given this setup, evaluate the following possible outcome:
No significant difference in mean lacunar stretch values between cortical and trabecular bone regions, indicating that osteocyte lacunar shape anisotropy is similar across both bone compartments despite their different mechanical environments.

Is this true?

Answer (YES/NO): NO